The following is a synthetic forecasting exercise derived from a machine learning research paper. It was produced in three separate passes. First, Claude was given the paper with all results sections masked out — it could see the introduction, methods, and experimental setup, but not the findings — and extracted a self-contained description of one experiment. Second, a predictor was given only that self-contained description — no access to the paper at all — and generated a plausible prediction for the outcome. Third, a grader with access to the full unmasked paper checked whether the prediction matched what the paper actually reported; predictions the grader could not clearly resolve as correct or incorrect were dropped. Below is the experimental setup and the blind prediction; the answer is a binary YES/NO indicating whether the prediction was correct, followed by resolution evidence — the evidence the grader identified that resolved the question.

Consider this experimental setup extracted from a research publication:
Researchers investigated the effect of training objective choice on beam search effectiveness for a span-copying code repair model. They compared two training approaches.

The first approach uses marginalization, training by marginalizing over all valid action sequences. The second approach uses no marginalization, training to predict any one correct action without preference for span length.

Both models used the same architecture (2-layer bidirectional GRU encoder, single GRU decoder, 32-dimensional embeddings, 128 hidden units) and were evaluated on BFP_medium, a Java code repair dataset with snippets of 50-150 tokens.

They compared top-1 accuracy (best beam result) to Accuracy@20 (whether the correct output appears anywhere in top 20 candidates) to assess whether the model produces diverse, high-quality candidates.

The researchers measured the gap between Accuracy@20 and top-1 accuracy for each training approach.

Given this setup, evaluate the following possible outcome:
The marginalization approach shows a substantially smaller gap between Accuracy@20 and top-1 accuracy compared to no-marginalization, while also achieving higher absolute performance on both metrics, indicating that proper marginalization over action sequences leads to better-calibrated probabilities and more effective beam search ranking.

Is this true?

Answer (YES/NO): NO